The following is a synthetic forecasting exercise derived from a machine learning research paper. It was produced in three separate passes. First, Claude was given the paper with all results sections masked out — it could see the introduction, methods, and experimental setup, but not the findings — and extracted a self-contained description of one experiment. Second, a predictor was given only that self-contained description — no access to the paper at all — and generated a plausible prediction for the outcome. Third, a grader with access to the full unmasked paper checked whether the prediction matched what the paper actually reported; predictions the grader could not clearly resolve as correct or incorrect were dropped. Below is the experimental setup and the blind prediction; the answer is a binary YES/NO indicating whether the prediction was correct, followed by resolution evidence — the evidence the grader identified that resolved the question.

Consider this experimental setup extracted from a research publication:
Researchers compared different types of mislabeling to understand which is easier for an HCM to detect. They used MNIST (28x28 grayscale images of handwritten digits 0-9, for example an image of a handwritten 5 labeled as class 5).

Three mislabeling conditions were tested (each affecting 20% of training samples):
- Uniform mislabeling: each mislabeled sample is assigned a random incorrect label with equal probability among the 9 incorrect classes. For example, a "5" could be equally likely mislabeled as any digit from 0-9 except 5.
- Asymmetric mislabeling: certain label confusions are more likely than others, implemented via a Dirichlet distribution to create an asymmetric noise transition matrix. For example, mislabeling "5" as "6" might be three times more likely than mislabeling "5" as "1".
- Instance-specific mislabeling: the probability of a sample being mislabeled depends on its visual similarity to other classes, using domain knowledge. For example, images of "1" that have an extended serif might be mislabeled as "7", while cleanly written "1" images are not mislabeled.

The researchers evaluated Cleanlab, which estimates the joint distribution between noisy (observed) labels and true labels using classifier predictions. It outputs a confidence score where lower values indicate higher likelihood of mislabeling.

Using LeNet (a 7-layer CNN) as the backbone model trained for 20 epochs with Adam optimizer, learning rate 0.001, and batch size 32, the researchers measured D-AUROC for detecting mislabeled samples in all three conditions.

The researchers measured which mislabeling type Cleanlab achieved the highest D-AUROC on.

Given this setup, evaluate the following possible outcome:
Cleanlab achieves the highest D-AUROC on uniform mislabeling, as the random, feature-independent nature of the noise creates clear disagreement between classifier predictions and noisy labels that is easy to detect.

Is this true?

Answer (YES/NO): YES